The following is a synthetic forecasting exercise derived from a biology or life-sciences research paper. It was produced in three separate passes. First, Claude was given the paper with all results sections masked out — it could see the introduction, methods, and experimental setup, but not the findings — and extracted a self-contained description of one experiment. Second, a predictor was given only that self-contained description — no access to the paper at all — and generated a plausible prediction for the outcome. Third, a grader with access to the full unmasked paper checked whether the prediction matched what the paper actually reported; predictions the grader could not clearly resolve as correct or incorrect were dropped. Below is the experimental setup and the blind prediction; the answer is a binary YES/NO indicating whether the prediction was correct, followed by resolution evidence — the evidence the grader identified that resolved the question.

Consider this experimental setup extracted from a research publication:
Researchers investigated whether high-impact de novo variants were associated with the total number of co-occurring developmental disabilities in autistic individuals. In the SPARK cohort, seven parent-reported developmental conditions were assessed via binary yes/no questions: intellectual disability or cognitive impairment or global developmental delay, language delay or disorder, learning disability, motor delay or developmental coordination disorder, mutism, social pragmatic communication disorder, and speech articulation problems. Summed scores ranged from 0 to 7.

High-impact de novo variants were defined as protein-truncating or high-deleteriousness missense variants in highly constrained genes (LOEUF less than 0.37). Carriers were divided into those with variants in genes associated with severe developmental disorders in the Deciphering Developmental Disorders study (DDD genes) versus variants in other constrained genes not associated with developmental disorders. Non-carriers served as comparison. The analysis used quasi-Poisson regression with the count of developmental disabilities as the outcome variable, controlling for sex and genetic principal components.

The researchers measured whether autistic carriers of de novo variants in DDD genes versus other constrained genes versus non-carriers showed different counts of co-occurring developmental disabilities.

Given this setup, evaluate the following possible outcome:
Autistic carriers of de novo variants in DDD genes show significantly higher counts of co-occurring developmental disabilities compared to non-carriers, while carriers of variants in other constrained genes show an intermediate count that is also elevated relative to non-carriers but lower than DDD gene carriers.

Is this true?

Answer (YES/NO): YES